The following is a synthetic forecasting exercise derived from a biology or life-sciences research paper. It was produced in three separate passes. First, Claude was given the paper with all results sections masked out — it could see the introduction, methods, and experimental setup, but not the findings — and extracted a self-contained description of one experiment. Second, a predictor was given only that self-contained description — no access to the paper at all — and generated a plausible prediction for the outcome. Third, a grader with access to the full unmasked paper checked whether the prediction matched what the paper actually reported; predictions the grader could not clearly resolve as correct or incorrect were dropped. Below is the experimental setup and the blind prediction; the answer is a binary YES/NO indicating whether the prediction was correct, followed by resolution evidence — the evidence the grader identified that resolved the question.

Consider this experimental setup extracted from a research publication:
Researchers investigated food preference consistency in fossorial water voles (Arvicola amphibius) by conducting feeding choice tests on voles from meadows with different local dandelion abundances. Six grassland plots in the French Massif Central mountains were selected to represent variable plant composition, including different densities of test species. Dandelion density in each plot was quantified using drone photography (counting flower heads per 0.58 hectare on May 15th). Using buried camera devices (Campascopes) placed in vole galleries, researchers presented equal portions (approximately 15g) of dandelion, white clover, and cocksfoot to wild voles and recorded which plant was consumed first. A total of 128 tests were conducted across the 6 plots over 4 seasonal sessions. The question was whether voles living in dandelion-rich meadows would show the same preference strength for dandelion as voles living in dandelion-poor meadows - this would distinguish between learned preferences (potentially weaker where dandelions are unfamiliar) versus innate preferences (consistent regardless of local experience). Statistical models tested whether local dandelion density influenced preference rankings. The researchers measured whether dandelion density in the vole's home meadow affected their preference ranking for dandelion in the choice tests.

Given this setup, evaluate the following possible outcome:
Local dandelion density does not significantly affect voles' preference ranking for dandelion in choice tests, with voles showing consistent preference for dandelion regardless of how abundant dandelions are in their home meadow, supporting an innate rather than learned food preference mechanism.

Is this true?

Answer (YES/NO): YES